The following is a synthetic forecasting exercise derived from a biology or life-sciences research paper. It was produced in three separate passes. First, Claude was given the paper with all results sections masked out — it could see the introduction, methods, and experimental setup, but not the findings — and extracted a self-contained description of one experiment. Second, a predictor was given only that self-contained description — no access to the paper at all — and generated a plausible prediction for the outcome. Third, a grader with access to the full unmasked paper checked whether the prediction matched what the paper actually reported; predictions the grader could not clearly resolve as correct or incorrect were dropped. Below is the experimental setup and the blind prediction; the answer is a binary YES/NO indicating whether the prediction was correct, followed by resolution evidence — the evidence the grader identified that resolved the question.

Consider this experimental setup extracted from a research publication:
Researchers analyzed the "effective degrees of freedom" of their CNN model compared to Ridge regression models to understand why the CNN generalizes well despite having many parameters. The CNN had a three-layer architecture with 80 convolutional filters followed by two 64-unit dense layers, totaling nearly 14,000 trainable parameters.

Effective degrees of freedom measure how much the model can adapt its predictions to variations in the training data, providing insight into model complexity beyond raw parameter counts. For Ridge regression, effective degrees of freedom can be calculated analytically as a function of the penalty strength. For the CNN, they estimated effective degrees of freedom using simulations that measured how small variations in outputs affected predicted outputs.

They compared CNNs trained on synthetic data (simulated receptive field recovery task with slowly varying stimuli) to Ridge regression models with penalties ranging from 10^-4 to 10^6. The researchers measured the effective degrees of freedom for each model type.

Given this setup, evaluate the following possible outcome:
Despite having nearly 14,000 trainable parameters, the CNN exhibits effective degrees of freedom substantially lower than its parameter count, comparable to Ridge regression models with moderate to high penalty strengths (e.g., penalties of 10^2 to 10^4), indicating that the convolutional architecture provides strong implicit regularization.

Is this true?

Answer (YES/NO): NO